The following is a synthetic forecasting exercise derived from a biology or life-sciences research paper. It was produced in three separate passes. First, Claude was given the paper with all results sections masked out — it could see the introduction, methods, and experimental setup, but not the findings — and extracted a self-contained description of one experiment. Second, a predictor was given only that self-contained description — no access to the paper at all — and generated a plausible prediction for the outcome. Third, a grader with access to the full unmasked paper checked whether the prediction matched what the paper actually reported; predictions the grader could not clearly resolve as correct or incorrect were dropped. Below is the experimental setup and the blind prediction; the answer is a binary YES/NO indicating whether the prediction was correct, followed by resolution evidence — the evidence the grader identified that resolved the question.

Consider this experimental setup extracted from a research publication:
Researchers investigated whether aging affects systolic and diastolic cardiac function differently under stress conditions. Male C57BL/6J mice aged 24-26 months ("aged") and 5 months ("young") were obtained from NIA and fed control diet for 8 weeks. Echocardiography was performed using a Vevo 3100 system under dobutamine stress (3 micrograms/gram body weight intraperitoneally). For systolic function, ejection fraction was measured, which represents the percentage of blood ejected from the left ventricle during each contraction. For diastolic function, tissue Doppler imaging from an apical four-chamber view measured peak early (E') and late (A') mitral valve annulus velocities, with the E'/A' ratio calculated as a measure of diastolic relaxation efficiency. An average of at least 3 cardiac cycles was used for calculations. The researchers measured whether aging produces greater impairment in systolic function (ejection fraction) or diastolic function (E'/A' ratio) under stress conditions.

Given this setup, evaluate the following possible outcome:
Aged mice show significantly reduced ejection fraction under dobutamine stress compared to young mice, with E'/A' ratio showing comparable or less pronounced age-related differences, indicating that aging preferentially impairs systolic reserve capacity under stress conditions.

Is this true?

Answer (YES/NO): NO